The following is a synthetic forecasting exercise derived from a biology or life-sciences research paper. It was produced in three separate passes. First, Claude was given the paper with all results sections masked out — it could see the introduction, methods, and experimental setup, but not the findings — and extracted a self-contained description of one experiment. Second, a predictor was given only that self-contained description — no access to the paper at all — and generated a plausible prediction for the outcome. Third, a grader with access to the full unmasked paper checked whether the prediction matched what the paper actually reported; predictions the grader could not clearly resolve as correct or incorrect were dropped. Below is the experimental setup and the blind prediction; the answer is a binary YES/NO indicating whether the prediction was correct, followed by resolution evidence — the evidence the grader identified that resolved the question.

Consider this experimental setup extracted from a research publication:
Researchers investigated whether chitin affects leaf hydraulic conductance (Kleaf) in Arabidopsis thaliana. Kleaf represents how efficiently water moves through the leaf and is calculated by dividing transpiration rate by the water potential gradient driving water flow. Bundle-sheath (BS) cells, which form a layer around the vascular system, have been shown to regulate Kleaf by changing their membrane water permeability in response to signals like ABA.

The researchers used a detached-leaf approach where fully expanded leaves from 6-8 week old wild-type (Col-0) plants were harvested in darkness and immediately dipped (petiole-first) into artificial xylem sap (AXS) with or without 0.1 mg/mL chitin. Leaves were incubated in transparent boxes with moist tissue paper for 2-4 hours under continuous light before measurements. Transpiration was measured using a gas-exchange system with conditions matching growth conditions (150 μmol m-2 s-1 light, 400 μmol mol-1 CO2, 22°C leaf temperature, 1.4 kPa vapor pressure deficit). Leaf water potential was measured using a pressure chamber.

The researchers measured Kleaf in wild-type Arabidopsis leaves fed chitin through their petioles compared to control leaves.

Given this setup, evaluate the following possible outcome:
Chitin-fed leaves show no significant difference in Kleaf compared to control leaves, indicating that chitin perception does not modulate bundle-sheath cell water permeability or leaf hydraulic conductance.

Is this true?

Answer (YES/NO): NO